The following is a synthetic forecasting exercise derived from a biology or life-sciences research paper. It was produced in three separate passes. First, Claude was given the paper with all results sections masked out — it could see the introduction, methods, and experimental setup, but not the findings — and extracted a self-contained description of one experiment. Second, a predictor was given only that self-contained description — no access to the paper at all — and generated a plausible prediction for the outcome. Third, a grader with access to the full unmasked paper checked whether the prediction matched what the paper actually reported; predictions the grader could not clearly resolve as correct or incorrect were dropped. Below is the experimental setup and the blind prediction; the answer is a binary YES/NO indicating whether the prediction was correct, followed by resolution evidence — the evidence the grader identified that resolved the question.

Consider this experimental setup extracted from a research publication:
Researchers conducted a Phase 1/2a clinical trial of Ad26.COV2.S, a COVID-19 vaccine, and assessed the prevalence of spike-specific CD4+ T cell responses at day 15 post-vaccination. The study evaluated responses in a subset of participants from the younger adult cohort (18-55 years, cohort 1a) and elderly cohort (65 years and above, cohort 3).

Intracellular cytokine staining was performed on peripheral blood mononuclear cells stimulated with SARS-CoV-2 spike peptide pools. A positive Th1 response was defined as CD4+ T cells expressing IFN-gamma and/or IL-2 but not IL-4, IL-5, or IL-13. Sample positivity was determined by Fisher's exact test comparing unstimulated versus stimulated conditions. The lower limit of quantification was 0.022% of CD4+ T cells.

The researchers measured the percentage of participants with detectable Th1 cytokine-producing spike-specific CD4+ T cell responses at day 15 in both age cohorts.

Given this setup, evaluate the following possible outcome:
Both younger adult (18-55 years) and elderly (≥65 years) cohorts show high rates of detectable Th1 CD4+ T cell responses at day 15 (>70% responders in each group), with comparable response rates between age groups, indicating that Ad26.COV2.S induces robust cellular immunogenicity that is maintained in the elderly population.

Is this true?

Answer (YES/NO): YES